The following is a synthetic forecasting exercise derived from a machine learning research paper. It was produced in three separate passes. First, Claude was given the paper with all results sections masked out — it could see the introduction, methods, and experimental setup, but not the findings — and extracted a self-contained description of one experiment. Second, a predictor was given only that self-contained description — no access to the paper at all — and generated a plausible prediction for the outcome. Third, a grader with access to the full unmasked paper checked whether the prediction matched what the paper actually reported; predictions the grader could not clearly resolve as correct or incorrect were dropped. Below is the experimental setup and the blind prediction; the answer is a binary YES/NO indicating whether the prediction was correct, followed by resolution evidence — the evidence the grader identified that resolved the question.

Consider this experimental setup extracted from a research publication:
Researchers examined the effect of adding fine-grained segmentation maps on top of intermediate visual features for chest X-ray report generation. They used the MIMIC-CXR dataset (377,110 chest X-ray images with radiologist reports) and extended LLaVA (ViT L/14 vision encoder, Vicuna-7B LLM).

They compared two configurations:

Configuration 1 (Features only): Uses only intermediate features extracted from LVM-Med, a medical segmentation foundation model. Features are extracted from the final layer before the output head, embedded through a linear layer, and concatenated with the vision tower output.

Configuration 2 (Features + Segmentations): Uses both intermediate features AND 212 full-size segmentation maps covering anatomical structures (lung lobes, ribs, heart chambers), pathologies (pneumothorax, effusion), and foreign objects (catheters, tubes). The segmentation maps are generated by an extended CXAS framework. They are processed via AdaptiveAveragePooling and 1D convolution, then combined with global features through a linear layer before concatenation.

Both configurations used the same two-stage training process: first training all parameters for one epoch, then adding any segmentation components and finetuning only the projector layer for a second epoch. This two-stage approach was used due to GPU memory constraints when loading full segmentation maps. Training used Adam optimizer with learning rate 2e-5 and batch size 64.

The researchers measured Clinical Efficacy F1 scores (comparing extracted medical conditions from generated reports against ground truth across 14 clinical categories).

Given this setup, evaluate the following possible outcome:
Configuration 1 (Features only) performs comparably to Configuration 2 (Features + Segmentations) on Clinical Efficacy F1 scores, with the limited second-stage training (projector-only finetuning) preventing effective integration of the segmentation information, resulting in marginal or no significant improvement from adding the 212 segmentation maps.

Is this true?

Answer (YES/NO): NO